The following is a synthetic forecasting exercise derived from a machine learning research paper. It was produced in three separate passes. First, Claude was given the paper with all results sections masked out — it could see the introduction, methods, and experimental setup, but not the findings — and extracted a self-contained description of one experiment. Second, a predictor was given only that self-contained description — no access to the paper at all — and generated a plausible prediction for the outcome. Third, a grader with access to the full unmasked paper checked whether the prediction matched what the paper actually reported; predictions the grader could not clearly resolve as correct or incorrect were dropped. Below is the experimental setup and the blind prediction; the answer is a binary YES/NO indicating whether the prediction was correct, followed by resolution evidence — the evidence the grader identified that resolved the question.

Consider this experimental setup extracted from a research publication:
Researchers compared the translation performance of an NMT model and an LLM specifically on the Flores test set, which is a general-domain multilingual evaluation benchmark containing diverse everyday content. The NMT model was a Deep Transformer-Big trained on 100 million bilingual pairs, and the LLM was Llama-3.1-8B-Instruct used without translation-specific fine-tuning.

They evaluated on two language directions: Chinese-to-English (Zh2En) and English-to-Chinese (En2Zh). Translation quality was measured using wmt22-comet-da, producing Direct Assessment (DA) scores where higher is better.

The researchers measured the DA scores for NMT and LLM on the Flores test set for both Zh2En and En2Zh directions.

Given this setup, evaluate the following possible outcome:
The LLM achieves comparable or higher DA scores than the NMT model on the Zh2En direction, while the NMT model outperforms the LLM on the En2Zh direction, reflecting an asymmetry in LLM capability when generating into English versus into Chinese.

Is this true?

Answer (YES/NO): NO